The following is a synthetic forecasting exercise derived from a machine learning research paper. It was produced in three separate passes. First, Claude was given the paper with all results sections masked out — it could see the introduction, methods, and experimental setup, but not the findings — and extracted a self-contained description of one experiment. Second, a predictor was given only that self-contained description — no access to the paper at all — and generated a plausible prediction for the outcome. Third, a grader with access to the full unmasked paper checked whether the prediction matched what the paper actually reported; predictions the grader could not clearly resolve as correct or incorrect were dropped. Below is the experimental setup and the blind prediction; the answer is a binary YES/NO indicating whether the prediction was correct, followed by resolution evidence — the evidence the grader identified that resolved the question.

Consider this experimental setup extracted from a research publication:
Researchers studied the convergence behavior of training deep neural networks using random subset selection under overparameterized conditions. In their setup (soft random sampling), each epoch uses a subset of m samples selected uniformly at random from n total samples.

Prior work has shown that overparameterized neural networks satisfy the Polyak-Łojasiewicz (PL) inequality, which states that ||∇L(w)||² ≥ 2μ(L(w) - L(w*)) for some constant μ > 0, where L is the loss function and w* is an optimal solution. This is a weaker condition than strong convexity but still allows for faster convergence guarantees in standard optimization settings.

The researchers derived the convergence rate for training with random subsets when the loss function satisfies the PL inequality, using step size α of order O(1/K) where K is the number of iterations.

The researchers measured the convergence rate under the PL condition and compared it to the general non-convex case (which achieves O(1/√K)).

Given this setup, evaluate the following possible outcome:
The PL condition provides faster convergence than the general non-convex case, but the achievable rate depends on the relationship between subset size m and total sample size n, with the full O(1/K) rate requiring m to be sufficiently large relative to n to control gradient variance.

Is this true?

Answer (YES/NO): NO